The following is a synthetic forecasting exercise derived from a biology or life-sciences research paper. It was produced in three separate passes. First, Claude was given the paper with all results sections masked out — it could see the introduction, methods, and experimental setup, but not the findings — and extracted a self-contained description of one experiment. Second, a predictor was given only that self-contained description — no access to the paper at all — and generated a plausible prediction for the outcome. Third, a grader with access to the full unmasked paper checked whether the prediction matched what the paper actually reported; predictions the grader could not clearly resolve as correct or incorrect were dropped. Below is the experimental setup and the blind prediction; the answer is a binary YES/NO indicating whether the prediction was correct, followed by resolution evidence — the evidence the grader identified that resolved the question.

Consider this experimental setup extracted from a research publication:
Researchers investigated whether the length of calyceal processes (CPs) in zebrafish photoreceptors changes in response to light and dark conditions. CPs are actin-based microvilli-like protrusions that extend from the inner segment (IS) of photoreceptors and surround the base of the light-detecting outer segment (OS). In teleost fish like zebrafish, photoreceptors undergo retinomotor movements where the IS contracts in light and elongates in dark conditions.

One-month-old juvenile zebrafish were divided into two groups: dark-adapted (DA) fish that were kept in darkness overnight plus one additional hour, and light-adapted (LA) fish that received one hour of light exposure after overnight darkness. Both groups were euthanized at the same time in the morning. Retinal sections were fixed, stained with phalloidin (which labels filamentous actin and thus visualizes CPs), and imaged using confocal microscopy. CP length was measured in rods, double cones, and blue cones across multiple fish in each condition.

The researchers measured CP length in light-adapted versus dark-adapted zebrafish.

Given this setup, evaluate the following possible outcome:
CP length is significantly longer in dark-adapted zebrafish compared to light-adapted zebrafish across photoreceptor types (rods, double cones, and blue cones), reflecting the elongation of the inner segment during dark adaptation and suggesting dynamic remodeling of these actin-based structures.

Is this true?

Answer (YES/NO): NO